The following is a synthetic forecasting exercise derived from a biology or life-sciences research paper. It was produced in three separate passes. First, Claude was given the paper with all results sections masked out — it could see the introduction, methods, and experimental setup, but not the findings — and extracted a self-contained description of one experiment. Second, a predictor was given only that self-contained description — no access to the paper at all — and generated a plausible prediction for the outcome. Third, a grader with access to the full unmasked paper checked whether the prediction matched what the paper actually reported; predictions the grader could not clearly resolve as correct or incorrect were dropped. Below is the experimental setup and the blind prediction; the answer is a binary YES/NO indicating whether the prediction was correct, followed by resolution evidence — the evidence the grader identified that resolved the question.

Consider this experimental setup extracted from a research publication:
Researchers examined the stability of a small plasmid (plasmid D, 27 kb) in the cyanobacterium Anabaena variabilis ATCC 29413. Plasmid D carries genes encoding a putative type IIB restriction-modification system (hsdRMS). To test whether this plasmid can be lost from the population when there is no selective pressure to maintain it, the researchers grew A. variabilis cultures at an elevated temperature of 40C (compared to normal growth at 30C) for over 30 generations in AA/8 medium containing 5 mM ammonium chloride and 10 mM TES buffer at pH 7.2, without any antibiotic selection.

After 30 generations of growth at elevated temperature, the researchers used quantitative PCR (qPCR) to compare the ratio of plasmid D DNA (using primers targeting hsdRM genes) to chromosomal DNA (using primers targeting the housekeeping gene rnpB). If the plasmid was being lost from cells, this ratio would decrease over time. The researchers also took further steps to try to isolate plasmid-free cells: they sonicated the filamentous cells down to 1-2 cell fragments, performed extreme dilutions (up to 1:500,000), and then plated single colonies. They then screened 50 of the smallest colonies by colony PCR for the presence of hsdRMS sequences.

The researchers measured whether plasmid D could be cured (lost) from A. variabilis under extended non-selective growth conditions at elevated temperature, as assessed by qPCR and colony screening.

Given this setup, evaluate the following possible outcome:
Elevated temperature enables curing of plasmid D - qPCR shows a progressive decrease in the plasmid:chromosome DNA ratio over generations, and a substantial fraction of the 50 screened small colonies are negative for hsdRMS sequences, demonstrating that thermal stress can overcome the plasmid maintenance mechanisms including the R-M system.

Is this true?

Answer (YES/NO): NO